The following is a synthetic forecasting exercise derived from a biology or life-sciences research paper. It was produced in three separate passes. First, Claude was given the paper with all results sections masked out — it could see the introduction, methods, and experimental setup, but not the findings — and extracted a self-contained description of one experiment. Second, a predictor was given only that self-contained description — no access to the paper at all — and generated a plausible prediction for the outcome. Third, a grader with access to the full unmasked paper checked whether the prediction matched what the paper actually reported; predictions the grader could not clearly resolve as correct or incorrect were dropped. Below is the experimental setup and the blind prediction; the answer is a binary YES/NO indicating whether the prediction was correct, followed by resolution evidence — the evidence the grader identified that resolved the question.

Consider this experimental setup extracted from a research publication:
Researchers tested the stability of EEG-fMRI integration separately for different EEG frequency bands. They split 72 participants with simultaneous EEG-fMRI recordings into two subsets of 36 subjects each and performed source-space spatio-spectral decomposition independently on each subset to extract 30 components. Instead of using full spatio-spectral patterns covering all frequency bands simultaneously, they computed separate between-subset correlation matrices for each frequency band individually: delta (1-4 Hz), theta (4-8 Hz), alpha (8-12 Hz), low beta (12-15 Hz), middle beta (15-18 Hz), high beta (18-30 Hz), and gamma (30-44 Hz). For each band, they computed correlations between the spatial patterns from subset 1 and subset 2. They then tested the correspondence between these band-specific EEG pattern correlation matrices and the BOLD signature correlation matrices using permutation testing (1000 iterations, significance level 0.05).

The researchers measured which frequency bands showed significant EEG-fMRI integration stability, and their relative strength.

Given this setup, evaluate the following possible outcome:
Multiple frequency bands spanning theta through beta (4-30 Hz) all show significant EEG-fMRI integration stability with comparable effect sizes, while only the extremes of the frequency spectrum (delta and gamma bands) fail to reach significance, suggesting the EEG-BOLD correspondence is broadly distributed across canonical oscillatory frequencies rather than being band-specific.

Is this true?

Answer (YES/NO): NO